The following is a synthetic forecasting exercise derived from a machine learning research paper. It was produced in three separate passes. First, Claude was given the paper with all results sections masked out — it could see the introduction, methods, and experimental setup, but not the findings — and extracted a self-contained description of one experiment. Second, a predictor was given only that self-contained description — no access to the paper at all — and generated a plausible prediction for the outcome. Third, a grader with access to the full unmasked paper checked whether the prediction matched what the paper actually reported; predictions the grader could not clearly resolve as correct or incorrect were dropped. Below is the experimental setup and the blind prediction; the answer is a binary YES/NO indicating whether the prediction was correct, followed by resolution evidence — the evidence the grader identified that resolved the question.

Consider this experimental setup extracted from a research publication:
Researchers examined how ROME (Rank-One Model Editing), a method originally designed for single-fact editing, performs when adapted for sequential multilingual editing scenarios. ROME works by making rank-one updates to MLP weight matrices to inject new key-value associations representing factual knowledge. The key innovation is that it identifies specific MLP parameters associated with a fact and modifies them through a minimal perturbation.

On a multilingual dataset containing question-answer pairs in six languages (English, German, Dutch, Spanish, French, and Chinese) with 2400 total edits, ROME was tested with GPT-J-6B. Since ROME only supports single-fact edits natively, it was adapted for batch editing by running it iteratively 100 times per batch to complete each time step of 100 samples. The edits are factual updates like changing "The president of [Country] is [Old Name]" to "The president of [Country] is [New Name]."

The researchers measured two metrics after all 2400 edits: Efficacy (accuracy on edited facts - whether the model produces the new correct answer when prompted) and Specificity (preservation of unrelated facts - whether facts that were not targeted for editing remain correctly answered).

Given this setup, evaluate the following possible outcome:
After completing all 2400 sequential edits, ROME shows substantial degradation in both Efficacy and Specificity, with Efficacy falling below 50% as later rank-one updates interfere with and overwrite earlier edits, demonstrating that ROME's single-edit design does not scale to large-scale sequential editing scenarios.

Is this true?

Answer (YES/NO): YES